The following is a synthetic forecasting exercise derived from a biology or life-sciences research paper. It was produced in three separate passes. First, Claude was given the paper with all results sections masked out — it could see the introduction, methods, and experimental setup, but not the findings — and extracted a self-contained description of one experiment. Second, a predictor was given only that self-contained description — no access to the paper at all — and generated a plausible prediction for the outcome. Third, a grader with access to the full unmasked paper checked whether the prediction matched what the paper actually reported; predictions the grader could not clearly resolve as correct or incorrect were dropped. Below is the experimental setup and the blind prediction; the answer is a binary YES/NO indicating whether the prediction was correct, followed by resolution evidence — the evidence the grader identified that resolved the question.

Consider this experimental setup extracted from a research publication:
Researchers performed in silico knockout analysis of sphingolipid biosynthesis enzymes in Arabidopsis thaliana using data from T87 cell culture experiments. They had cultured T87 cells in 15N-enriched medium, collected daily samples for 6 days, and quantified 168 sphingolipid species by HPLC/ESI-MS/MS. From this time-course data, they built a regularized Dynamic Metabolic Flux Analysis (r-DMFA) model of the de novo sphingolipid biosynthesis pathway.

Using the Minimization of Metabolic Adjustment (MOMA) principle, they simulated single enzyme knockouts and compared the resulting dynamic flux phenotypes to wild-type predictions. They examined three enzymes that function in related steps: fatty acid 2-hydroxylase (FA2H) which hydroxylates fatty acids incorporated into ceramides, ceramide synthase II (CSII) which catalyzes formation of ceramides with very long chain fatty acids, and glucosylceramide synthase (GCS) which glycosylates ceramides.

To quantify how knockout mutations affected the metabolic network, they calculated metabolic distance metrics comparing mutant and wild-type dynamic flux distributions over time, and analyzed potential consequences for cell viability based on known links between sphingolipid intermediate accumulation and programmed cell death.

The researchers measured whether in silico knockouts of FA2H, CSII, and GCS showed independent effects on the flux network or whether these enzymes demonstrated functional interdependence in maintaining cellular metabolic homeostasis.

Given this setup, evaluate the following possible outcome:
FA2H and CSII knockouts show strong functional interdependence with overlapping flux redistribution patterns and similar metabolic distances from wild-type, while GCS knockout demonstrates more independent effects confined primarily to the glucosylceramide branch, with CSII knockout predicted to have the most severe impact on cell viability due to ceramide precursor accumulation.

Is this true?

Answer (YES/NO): NO